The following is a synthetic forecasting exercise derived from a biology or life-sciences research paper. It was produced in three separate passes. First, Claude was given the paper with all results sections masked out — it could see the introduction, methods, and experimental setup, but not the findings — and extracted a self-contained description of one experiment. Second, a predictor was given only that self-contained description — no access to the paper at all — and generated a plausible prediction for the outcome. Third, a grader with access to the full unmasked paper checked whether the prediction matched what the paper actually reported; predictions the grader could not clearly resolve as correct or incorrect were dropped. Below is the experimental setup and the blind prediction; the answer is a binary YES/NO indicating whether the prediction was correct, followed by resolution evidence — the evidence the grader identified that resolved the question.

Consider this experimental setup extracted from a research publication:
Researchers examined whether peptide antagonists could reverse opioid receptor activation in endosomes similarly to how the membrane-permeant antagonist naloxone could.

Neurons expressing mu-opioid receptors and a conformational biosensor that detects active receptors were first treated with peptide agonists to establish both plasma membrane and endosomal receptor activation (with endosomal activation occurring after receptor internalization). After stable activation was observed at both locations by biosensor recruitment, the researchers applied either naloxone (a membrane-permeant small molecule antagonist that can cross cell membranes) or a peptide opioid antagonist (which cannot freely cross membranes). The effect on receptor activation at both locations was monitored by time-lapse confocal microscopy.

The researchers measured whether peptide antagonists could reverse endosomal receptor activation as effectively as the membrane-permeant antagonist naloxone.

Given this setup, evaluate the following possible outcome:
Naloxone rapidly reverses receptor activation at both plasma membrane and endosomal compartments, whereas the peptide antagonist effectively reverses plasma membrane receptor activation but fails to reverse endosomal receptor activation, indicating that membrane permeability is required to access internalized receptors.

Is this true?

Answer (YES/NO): NO